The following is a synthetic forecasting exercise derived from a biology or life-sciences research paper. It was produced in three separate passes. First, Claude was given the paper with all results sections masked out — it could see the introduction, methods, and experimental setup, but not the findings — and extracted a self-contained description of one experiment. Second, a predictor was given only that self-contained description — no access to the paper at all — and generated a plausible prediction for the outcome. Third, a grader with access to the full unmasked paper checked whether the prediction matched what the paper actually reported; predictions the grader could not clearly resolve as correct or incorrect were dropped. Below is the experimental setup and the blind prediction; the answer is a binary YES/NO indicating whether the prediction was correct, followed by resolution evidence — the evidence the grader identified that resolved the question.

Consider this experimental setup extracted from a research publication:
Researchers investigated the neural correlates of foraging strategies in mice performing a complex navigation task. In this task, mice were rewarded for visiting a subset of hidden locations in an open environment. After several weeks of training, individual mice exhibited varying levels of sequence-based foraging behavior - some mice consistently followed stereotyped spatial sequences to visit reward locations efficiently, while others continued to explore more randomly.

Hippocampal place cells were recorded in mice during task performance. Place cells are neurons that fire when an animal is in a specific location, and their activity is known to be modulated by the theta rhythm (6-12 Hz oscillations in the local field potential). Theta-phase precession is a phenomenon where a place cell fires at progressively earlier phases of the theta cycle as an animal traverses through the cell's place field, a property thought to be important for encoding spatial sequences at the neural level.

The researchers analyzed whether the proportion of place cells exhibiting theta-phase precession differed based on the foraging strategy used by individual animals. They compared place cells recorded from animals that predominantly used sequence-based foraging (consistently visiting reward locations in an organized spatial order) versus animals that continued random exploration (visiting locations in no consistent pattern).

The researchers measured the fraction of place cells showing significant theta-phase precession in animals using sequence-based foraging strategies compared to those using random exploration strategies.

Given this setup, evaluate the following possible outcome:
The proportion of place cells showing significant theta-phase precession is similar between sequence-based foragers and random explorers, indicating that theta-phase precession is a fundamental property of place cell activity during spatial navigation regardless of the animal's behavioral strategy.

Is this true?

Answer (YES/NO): NO